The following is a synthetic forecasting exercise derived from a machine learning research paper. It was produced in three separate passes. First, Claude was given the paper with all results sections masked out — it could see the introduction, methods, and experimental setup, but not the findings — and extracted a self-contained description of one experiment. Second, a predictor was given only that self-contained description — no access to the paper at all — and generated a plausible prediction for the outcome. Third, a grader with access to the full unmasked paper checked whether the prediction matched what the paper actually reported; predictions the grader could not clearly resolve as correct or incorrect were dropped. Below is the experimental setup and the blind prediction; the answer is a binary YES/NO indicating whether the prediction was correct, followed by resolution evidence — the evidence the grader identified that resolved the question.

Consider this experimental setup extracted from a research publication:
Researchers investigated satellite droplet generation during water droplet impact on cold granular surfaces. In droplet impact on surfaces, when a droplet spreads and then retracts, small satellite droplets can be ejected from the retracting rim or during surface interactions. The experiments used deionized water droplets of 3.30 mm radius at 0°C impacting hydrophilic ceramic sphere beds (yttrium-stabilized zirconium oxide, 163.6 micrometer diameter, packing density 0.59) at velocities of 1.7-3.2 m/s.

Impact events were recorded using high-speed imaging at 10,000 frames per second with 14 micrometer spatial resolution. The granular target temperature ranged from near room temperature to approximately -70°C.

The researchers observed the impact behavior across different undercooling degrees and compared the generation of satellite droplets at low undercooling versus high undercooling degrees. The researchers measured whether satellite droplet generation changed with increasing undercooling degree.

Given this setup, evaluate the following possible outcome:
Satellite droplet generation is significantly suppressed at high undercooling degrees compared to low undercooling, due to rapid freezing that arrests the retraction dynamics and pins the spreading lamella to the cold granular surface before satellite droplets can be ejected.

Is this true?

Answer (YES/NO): NO